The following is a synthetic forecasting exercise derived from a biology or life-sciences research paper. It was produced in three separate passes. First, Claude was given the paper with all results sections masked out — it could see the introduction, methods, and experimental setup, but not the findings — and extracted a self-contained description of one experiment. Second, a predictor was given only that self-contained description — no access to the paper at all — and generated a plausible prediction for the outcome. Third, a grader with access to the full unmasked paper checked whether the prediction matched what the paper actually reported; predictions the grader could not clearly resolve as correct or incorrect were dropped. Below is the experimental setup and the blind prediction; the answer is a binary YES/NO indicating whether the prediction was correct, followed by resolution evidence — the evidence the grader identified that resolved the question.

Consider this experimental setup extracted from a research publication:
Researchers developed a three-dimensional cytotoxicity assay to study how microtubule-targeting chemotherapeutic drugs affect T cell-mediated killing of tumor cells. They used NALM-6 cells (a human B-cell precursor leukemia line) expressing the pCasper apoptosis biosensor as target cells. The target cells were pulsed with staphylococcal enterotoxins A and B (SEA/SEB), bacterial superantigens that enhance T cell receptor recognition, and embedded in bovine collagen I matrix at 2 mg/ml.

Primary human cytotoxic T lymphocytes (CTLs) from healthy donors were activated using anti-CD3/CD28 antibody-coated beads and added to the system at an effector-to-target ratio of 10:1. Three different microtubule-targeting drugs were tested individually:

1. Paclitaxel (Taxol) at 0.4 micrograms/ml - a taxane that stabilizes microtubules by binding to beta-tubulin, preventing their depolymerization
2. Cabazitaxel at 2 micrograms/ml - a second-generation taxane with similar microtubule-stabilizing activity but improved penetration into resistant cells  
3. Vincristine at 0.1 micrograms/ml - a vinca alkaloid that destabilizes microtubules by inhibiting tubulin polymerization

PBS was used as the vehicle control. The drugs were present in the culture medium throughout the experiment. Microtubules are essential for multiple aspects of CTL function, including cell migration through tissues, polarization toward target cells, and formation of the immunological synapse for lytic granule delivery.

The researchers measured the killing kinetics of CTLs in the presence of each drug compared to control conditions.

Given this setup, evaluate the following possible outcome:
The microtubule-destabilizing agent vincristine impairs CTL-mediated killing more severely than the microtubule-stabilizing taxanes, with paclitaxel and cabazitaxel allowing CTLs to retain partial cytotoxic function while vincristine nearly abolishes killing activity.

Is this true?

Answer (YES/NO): NO